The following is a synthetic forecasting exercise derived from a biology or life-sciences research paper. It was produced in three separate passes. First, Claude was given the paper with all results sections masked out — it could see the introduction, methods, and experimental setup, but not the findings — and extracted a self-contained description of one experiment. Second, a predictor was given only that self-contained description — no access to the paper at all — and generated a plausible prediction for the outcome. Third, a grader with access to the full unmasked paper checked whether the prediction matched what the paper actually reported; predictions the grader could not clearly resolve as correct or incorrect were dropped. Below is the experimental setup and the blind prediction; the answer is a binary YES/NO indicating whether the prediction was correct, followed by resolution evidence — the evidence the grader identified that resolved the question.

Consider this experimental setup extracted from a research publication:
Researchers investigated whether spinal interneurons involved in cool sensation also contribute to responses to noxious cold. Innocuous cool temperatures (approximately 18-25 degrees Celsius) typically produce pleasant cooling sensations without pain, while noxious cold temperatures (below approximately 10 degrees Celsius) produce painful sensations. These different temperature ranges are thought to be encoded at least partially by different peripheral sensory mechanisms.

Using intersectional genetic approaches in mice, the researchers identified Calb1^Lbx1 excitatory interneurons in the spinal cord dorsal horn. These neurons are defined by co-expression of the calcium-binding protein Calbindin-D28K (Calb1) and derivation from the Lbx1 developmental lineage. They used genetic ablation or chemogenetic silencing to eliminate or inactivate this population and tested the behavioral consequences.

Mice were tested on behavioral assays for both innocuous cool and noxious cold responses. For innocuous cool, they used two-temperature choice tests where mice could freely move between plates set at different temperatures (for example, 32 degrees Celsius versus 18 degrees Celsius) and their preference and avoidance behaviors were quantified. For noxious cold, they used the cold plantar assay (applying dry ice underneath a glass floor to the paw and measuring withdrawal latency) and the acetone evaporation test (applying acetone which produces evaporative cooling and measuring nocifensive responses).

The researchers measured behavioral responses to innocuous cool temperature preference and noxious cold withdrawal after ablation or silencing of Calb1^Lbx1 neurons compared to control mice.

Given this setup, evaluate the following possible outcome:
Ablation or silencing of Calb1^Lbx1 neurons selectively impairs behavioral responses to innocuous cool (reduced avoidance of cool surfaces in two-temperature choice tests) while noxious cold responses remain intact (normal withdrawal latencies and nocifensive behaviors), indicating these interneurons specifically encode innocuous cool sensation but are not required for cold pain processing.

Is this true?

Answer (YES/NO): YES